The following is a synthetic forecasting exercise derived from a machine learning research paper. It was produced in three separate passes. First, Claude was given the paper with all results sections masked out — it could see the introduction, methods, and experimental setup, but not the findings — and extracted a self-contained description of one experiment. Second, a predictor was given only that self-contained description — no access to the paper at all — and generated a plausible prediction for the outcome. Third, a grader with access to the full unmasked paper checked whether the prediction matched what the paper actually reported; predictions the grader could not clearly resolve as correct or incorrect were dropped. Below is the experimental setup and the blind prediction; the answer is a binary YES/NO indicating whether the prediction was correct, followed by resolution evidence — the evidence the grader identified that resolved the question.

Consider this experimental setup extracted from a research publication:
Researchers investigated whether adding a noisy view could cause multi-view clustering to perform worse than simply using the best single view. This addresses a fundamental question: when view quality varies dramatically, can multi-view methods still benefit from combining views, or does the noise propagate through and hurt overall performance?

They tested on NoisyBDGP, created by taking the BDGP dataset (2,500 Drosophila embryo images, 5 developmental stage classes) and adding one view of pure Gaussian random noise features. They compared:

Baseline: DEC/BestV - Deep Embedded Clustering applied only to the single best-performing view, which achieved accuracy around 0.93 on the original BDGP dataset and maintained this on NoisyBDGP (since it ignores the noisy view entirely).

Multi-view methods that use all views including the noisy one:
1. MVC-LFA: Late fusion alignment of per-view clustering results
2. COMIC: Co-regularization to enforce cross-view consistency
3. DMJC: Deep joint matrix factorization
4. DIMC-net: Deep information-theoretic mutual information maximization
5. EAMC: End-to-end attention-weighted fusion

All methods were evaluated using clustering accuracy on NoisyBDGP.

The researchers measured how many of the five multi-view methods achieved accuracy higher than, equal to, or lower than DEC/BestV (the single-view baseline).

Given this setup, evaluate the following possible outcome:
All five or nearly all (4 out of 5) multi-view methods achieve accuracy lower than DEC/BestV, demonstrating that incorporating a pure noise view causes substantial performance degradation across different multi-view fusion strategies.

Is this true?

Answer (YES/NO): YES